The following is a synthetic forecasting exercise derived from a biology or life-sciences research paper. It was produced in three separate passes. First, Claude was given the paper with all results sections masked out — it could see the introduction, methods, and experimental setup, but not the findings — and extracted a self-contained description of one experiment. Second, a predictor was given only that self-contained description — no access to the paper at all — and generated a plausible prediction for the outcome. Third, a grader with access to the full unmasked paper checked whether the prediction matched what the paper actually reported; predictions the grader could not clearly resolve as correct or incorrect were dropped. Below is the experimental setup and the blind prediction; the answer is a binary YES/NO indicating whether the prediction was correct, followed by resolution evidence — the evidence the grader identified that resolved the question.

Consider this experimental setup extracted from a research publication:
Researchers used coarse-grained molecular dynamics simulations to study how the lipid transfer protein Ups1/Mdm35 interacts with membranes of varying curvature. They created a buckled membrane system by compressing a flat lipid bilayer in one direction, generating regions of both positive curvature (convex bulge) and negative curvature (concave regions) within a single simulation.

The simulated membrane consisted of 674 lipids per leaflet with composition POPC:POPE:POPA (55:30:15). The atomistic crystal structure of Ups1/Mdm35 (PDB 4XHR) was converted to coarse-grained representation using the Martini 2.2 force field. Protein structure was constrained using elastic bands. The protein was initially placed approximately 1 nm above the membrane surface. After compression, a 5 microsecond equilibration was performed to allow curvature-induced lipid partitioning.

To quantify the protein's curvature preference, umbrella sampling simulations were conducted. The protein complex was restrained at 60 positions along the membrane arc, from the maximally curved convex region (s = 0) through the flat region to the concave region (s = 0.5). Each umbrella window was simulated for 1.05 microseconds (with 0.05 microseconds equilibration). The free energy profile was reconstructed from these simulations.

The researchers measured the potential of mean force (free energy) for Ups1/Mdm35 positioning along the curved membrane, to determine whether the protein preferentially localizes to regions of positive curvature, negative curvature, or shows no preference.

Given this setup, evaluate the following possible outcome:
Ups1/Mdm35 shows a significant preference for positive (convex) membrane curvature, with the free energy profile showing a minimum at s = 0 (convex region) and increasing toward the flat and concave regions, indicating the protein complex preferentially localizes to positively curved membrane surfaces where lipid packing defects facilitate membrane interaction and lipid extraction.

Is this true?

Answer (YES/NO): YES